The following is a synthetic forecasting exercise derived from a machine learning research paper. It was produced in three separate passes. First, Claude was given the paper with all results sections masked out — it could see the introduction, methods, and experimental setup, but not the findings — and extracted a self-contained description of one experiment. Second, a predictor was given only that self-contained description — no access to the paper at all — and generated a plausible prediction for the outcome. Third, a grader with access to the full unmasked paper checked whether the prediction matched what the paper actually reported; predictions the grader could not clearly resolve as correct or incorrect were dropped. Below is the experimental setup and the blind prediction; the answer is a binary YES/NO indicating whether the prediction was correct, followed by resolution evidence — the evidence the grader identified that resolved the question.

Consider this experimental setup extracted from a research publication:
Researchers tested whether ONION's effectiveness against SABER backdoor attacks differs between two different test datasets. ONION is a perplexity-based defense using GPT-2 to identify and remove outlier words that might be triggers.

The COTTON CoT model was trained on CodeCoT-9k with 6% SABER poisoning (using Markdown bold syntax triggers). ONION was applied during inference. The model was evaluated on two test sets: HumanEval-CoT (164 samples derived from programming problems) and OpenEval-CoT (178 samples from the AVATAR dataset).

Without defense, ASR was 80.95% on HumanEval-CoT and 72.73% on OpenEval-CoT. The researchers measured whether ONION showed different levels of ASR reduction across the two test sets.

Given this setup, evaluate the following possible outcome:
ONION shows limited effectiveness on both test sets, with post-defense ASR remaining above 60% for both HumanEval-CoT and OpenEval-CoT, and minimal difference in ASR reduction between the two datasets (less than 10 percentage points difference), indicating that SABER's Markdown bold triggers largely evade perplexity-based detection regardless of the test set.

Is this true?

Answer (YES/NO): YES